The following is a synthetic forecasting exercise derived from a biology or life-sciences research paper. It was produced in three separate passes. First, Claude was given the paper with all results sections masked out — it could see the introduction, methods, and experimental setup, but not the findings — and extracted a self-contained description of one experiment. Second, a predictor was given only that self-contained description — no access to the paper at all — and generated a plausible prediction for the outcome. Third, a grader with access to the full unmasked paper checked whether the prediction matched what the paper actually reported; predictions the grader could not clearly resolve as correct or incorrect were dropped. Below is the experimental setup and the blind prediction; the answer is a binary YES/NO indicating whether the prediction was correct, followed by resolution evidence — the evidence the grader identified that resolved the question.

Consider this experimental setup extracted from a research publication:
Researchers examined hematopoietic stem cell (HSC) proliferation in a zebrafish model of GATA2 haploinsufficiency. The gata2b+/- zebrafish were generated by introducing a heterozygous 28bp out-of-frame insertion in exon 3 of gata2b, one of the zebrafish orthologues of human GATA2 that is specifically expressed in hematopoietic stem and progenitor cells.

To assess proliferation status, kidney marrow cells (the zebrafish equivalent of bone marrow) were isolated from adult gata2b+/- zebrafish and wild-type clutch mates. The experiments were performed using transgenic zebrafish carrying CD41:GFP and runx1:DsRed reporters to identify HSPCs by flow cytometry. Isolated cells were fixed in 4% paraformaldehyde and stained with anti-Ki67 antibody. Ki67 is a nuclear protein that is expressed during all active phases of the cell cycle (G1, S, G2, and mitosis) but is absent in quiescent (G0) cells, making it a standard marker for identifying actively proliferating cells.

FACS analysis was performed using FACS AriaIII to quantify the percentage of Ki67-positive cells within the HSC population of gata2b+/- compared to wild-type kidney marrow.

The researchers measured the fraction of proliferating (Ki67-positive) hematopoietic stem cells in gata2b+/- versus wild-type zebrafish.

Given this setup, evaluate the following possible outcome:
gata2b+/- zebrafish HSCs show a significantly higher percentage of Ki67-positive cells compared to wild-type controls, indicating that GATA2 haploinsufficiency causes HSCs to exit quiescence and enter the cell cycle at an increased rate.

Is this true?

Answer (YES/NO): NO